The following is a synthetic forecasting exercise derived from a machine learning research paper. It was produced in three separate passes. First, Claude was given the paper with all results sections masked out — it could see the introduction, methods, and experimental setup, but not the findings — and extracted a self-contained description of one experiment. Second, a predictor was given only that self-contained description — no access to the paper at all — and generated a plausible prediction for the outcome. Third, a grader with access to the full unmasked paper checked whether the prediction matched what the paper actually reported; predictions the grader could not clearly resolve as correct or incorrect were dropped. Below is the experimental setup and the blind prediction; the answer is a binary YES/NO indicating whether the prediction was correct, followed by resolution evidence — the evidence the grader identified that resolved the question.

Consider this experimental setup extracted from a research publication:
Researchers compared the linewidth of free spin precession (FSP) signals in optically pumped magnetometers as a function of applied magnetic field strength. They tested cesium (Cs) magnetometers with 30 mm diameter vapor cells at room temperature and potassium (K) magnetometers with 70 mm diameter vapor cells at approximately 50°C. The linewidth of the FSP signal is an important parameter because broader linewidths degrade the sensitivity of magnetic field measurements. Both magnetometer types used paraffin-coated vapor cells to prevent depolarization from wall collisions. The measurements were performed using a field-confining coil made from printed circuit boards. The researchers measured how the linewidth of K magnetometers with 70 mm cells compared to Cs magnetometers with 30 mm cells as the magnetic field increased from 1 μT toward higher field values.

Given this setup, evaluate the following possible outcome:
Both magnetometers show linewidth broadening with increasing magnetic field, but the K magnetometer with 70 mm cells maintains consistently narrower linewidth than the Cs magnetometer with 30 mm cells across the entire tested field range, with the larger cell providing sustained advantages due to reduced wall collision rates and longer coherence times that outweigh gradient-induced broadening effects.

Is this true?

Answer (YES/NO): NO